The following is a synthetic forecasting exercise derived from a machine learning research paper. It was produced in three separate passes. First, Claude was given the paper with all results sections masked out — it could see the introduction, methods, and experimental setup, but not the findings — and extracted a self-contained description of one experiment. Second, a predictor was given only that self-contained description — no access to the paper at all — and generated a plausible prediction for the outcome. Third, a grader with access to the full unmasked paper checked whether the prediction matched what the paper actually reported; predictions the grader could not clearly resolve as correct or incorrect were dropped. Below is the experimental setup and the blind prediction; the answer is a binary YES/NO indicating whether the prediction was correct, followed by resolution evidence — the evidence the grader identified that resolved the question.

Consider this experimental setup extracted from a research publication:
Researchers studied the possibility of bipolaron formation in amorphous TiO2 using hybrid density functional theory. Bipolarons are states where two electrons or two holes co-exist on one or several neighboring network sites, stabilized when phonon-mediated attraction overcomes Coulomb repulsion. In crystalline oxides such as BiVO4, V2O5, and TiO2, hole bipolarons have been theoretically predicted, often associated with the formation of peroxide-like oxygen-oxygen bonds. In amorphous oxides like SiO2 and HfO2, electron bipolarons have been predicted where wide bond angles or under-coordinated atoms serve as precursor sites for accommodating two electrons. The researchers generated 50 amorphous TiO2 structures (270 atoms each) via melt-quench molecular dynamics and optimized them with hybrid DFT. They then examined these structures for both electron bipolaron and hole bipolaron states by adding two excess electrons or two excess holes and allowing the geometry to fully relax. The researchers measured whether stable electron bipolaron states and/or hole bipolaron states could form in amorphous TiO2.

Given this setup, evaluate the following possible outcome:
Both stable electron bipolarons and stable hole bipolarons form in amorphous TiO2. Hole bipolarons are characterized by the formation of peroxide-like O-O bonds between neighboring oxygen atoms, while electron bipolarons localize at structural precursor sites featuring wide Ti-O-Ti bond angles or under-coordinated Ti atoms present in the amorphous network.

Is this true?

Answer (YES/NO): NO